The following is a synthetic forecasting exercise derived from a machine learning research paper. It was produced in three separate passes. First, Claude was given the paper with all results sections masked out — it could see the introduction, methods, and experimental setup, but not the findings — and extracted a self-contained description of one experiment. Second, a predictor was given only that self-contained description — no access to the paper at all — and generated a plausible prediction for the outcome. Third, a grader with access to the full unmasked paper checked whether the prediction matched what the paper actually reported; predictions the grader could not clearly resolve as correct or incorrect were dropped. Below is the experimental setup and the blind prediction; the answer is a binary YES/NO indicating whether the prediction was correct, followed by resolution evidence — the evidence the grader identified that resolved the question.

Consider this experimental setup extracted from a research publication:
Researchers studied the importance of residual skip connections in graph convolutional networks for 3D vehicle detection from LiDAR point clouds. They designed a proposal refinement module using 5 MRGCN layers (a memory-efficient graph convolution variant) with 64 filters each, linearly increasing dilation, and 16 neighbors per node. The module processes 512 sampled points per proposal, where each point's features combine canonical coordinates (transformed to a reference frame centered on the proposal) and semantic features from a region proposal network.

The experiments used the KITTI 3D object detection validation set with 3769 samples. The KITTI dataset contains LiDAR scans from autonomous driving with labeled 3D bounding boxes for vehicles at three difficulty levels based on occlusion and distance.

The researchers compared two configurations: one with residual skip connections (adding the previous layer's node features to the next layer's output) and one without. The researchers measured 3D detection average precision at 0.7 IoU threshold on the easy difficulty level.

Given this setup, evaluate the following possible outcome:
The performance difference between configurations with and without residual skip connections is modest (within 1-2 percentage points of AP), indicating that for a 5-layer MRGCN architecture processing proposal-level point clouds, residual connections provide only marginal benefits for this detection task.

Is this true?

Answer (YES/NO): NO